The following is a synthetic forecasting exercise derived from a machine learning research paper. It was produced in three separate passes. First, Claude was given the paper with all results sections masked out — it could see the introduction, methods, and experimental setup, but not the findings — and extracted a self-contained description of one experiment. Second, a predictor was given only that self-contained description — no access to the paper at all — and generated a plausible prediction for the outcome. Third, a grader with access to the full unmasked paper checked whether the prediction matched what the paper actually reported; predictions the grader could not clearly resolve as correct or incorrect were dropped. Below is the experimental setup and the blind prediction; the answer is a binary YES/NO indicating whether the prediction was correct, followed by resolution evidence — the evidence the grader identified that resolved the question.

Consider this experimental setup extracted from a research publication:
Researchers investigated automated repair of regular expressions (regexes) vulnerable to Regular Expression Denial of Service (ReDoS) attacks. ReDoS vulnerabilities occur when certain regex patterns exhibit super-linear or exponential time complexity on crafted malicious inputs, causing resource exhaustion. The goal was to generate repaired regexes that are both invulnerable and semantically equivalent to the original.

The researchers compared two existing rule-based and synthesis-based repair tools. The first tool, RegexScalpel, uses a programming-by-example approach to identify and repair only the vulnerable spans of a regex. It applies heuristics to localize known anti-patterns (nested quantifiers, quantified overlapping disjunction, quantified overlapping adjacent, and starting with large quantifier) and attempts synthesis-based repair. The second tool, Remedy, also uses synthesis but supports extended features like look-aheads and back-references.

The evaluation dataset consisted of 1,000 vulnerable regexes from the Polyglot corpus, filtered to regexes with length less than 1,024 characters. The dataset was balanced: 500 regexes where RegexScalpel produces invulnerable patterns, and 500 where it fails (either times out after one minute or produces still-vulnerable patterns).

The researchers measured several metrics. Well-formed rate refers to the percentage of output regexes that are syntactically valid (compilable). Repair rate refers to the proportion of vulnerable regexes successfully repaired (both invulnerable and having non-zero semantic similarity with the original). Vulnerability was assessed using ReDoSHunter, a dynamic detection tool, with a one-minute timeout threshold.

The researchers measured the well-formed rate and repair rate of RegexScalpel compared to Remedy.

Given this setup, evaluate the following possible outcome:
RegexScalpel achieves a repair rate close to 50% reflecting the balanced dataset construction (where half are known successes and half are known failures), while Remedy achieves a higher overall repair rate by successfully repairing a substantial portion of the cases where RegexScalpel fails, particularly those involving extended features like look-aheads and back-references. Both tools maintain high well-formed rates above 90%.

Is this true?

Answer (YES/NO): NO